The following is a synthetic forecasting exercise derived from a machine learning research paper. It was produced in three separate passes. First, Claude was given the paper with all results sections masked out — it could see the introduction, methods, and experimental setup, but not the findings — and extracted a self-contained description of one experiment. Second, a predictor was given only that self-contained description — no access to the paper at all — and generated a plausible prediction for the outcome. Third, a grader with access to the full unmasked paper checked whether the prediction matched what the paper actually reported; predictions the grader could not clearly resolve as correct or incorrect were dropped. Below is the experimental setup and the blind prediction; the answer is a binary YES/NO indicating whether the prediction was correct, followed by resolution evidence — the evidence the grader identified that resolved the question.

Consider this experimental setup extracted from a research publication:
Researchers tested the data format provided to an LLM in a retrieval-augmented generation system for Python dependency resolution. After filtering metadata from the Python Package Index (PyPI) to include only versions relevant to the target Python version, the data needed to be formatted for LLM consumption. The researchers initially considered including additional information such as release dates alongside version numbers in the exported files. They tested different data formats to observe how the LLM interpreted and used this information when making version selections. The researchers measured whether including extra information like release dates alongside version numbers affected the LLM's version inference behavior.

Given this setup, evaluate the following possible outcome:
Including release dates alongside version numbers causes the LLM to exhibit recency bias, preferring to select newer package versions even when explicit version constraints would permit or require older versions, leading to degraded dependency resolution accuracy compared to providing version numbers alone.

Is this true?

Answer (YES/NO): NO